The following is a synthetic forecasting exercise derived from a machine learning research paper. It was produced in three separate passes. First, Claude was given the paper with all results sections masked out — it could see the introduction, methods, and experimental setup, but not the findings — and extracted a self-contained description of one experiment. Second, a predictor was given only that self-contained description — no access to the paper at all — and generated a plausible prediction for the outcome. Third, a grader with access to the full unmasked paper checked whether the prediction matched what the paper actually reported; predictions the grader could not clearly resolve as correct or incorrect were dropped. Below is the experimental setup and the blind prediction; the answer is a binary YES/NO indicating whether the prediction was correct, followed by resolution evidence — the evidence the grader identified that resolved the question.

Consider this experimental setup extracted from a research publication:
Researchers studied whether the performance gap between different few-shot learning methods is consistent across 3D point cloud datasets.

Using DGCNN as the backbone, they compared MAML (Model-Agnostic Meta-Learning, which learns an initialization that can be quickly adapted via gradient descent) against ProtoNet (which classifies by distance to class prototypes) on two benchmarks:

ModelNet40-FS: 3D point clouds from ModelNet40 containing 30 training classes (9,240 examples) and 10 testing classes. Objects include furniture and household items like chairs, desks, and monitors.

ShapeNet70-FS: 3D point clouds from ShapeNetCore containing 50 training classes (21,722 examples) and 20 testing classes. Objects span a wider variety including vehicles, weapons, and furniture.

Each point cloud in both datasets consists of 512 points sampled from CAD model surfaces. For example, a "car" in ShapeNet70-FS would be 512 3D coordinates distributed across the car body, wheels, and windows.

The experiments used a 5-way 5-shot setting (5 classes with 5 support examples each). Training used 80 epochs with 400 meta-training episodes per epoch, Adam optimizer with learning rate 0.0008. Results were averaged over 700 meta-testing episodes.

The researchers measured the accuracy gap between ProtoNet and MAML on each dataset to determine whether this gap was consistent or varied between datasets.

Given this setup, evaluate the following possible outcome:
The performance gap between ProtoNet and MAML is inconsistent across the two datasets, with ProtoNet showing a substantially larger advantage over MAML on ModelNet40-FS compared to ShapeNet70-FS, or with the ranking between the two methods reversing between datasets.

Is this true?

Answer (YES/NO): NO